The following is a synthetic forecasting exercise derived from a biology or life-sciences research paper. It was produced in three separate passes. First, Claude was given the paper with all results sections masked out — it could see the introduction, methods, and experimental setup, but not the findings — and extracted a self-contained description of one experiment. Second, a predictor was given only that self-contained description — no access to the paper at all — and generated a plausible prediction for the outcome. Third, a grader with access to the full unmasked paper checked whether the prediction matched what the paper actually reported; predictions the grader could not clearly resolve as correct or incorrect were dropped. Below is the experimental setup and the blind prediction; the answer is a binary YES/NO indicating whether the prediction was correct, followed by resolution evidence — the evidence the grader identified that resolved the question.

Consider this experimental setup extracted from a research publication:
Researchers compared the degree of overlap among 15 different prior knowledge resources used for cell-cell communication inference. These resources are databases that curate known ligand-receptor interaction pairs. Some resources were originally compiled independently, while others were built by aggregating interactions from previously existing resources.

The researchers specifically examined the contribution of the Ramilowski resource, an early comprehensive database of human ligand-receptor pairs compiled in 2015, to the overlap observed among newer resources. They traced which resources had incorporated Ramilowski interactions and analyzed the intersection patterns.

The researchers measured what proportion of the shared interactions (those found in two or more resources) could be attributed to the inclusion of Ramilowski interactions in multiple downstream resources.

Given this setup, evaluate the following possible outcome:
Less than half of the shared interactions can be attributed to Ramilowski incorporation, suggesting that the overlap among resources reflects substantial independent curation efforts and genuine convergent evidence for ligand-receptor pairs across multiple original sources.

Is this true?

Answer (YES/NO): NO